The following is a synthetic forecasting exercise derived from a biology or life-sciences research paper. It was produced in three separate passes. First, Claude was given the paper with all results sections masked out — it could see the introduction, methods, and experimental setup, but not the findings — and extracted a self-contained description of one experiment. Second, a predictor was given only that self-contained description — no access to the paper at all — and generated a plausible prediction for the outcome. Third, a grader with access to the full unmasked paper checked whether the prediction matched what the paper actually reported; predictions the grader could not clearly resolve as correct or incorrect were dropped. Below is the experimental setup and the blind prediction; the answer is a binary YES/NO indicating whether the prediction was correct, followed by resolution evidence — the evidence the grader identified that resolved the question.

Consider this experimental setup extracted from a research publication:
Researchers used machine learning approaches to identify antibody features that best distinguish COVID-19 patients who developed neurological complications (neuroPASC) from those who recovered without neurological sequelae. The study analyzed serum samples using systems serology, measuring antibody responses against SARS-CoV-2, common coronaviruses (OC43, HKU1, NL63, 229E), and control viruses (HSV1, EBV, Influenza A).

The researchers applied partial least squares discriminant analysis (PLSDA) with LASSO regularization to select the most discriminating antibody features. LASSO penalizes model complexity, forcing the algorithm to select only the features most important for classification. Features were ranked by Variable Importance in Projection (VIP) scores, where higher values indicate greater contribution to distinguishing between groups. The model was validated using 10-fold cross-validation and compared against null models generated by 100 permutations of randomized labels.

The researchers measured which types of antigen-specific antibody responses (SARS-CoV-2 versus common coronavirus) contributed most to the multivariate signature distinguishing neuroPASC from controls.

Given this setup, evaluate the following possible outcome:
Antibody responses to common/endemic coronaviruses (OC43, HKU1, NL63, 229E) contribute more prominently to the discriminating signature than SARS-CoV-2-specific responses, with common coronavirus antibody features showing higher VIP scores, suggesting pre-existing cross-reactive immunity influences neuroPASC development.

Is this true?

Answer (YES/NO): NO